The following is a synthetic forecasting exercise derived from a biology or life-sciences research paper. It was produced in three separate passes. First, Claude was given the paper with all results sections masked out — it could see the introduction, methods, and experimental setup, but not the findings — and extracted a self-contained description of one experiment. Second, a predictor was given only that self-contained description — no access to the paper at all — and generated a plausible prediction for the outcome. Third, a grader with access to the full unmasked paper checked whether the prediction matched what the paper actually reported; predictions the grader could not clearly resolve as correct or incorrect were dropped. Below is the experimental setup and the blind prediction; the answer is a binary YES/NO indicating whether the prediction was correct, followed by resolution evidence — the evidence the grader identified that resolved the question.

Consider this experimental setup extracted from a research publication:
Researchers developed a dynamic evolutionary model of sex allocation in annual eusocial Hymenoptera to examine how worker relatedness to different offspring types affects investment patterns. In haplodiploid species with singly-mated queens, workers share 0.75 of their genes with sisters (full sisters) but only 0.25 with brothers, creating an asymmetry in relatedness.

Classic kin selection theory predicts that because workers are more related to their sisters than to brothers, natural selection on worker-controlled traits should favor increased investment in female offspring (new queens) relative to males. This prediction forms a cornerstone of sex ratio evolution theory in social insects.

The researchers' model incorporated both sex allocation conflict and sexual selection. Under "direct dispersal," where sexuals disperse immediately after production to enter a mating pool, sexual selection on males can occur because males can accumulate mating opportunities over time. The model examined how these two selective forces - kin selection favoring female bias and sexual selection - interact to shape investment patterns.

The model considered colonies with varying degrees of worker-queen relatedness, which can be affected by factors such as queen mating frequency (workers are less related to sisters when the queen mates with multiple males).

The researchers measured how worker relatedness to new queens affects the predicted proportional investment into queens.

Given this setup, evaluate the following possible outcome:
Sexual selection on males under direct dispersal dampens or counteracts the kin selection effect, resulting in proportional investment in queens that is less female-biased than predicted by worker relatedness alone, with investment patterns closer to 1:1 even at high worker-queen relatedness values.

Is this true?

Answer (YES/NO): NO